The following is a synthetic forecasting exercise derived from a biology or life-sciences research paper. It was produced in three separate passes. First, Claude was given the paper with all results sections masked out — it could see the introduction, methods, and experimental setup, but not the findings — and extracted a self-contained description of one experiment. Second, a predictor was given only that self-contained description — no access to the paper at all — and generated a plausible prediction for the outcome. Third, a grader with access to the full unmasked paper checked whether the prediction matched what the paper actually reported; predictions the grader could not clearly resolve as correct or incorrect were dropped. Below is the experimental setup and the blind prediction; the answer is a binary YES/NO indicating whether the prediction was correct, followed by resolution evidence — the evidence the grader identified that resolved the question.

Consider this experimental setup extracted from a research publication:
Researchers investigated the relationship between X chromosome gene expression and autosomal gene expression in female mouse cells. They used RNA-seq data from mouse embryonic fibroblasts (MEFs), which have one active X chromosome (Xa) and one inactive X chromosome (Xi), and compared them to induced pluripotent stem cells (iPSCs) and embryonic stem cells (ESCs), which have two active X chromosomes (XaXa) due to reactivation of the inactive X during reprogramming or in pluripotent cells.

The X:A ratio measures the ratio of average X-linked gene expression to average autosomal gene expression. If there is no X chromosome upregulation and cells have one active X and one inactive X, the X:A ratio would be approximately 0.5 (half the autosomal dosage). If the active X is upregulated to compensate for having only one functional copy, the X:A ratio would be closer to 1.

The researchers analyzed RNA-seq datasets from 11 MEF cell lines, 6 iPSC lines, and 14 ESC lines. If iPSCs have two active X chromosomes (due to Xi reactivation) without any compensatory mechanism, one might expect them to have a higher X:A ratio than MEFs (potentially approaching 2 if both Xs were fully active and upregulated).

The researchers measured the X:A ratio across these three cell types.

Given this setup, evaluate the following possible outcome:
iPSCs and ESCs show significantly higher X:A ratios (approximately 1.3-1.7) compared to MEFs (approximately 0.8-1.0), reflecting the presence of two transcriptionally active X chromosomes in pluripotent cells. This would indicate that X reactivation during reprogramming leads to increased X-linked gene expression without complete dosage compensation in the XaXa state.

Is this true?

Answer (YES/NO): NO